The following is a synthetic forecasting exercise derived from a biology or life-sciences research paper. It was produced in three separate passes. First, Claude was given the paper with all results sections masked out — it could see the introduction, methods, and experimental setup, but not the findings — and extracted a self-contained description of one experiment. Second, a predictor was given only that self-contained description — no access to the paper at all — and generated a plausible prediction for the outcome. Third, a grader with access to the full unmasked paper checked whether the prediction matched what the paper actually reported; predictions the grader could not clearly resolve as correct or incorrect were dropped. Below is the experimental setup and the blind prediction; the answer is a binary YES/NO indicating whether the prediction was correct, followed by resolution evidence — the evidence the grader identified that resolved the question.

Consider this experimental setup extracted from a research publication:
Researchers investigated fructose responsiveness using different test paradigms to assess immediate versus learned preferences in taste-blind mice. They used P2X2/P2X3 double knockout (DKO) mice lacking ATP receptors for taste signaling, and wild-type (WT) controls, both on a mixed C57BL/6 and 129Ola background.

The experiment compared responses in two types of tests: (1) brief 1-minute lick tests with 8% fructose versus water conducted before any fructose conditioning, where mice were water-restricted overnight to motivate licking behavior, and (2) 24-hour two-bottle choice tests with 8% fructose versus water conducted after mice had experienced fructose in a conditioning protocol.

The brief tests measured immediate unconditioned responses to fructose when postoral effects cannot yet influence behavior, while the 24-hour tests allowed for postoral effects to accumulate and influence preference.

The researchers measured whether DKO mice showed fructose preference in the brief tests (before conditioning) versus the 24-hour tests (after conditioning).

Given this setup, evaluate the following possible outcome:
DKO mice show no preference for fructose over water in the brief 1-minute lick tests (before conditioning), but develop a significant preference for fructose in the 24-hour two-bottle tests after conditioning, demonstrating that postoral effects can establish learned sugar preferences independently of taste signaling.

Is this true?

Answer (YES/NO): YES